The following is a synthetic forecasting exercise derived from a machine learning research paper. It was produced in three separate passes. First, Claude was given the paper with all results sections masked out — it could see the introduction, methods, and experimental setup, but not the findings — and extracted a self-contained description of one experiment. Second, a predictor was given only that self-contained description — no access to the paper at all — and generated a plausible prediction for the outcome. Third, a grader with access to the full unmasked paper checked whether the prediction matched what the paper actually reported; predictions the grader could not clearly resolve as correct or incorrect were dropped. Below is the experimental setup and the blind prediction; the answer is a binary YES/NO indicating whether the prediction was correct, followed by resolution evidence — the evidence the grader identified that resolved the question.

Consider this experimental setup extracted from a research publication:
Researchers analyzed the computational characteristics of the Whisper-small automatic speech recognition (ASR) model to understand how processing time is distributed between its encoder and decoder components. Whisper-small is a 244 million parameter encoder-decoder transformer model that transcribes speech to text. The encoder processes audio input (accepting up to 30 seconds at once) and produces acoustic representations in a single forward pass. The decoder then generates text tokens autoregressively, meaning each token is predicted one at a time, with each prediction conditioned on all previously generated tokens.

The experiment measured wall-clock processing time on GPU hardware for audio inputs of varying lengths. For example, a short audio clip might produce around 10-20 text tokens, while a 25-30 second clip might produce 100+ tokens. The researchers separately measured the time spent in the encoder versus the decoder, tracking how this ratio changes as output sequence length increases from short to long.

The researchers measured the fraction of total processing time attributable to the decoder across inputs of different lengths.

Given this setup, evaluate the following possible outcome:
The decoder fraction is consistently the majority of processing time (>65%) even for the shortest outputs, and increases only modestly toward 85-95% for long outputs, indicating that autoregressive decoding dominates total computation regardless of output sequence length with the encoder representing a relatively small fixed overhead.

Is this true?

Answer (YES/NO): YES